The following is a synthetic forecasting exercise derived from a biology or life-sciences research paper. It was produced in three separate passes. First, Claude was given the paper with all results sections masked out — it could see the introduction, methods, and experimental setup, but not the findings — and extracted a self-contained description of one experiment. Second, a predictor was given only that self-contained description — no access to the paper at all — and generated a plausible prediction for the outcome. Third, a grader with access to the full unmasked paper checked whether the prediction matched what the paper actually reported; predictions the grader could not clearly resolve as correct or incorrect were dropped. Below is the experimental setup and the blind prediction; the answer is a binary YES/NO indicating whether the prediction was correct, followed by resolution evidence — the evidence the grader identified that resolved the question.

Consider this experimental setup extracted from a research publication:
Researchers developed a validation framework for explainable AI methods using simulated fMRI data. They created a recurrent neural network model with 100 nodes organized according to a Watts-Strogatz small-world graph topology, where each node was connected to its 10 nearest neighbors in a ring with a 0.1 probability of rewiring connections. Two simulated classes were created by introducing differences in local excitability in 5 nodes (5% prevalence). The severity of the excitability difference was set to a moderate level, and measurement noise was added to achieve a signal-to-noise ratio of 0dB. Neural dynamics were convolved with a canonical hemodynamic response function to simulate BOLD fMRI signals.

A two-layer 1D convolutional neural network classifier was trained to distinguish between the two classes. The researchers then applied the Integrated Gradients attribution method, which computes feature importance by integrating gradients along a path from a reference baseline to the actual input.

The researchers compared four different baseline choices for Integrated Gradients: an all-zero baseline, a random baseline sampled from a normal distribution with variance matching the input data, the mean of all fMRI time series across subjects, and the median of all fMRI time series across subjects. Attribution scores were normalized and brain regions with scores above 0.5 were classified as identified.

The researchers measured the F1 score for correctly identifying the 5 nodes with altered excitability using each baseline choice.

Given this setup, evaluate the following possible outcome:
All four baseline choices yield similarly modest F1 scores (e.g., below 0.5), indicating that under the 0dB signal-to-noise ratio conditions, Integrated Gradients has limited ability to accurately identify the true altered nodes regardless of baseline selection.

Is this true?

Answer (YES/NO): NO